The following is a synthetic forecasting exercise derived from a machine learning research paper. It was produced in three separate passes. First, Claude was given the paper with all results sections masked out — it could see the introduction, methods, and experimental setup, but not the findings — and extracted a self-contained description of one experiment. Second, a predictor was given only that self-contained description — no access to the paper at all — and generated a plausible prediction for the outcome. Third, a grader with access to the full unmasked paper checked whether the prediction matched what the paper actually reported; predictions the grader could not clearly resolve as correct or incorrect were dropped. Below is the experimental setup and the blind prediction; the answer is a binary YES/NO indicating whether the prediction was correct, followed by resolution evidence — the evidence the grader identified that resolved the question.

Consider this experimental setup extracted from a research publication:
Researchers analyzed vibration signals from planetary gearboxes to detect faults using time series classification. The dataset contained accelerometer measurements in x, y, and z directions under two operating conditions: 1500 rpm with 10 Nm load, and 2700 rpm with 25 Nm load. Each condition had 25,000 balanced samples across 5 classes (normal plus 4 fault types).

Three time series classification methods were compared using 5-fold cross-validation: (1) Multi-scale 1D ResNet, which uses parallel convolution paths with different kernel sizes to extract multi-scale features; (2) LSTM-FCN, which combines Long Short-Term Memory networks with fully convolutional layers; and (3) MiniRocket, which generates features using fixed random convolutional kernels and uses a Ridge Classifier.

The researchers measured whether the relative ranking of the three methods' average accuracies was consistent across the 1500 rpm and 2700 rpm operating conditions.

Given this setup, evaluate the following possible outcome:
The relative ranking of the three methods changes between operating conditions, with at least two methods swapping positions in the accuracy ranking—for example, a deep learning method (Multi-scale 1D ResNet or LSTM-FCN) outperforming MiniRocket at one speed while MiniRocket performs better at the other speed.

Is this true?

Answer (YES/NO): YES